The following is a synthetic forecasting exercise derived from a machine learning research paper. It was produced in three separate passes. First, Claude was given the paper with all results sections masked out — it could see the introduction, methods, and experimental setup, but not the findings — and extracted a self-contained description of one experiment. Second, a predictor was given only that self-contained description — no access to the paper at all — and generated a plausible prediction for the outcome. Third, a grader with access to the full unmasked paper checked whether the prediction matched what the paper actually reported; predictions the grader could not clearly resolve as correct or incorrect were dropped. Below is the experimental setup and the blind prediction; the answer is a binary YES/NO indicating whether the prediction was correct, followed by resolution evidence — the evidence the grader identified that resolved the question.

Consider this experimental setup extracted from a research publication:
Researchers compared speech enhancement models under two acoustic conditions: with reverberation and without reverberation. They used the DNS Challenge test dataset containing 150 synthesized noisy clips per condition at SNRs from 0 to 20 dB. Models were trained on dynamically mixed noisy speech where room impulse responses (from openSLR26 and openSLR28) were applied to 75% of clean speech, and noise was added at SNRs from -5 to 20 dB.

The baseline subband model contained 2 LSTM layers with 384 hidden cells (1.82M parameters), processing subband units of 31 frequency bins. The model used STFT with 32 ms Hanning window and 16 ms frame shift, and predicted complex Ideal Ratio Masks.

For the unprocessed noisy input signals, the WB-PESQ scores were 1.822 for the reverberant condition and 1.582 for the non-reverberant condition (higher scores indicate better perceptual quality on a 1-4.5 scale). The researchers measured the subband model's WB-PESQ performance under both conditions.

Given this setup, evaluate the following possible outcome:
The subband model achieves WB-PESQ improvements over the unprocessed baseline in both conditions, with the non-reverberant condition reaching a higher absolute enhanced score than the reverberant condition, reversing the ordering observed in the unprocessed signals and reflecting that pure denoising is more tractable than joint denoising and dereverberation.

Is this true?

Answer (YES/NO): NO